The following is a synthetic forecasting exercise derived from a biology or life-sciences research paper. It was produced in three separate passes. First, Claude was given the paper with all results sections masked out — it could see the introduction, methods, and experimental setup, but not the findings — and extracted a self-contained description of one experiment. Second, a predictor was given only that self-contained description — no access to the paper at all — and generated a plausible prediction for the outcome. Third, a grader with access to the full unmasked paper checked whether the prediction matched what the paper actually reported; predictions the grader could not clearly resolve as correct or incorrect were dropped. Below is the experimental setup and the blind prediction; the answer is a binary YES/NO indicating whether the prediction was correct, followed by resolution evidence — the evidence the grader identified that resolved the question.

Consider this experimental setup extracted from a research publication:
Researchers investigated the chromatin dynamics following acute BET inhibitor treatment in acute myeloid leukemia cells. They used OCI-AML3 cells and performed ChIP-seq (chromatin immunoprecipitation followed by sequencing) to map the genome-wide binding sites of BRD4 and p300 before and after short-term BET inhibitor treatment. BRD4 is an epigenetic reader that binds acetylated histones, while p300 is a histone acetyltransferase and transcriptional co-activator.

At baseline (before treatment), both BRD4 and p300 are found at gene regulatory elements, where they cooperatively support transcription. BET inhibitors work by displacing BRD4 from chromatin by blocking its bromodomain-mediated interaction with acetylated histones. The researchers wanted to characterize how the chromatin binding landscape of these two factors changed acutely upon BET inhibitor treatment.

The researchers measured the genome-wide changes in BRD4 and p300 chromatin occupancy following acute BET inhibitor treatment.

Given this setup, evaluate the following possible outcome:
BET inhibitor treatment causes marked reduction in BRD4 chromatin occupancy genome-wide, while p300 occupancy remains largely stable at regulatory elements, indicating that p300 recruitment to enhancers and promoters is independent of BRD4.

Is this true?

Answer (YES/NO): NO